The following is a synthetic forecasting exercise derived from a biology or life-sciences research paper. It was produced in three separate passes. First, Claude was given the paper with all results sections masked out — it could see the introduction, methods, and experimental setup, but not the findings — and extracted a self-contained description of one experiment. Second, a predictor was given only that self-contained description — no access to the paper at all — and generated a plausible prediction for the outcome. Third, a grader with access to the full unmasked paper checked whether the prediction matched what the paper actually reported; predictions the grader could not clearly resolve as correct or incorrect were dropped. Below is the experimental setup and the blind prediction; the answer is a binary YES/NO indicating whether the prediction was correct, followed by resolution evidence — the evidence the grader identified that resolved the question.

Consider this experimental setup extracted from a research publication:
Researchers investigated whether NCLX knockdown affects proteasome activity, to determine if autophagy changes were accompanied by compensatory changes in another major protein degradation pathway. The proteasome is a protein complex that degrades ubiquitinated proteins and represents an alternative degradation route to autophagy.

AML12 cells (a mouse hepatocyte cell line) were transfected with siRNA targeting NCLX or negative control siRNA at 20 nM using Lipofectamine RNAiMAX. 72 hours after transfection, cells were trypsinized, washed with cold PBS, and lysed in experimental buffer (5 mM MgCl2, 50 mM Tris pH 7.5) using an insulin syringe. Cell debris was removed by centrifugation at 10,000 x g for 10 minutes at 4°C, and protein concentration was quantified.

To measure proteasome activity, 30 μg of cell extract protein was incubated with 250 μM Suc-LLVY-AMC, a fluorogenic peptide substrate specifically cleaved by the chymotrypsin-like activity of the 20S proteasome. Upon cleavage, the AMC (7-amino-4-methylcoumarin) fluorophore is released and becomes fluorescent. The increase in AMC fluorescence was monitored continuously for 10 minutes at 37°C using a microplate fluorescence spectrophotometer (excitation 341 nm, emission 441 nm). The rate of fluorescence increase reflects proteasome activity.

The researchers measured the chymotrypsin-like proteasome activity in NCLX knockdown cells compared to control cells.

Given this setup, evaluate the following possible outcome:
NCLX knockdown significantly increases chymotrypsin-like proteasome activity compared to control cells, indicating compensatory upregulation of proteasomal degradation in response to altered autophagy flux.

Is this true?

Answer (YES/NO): NO